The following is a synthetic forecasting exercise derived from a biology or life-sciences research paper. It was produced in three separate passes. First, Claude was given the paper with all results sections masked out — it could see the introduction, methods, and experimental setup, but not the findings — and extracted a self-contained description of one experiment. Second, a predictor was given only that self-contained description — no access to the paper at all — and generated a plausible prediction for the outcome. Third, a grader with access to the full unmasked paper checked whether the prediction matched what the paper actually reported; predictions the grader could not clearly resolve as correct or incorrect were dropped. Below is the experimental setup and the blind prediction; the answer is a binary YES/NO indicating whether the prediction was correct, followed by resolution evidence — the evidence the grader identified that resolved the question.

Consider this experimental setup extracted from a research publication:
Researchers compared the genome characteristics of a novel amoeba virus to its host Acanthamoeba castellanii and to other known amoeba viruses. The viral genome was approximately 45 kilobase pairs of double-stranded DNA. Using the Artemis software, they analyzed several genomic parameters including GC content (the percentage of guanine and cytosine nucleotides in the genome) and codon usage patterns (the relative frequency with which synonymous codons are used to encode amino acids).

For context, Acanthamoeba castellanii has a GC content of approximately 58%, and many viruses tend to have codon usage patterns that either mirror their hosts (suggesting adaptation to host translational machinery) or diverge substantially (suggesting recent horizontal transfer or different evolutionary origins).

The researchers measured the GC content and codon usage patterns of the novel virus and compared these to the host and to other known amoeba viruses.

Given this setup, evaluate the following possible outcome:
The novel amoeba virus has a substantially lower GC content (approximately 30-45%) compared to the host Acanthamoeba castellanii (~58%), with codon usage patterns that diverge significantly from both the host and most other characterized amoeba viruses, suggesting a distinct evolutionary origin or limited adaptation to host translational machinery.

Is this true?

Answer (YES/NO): NO